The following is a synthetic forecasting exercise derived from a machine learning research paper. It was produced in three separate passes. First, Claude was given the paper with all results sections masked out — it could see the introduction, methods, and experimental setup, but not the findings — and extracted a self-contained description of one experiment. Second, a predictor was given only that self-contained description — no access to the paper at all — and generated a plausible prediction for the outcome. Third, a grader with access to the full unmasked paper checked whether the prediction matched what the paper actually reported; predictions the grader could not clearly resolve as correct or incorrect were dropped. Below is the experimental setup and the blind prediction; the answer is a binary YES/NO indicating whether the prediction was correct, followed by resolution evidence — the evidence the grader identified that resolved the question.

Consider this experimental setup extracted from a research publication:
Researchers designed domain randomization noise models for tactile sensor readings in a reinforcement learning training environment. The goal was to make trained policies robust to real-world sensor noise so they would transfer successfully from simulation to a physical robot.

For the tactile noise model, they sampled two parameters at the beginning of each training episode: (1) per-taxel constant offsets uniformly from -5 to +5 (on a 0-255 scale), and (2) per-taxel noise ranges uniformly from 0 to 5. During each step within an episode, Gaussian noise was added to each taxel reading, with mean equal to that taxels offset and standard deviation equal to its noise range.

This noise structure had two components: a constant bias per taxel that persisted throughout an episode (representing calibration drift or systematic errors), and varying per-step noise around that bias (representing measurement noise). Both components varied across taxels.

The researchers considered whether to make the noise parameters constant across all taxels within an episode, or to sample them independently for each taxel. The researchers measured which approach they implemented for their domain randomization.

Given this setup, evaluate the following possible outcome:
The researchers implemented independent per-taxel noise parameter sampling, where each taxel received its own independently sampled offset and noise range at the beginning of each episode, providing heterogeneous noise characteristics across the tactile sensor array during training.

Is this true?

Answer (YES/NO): YES